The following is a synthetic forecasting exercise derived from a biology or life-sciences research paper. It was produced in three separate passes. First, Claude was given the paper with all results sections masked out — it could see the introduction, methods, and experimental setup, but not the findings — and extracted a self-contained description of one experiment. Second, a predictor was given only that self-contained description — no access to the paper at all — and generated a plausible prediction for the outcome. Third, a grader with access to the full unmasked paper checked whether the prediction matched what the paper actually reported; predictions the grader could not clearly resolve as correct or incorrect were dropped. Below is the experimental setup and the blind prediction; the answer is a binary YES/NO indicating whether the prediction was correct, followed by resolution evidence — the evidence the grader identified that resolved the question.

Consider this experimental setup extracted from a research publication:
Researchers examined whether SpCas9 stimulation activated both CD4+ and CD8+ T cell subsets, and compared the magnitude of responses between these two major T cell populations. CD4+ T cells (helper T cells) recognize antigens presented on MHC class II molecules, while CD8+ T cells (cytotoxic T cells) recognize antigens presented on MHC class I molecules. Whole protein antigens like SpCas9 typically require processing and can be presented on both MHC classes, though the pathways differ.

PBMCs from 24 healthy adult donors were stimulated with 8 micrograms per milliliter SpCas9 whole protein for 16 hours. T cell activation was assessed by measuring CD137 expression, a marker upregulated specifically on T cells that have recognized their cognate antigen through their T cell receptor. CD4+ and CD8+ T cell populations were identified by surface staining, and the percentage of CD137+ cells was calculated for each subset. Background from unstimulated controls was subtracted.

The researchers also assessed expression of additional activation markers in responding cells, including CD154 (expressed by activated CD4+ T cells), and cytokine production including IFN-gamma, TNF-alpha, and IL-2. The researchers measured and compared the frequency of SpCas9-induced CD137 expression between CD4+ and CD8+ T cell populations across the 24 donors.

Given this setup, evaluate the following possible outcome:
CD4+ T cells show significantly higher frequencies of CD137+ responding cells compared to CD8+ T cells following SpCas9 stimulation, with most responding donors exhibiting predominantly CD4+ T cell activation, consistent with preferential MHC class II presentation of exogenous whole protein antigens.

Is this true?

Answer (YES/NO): NO